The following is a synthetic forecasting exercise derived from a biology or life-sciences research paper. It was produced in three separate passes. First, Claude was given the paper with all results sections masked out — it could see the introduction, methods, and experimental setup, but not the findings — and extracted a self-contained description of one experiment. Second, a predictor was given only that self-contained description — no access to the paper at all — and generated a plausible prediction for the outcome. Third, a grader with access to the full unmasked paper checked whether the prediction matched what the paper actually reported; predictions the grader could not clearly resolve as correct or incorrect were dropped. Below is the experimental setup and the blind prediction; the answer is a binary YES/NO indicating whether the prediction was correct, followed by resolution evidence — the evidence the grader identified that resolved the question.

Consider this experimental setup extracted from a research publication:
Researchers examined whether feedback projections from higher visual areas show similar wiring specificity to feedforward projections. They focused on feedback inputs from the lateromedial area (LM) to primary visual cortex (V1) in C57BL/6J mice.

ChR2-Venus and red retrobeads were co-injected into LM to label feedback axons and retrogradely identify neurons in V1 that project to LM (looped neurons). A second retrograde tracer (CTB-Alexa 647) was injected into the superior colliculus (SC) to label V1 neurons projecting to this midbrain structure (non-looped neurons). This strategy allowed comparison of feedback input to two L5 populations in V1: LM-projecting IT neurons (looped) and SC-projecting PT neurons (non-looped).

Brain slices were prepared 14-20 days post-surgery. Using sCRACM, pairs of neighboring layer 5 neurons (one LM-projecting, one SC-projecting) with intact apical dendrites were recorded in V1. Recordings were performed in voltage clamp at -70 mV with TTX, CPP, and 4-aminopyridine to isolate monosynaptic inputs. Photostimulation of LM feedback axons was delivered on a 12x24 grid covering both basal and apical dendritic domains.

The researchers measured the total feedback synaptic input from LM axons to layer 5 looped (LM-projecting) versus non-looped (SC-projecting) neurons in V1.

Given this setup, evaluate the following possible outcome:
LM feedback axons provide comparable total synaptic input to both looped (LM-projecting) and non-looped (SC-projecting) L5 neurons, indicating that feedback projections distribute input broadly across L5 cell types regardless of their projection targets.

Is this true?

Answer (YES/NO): NO